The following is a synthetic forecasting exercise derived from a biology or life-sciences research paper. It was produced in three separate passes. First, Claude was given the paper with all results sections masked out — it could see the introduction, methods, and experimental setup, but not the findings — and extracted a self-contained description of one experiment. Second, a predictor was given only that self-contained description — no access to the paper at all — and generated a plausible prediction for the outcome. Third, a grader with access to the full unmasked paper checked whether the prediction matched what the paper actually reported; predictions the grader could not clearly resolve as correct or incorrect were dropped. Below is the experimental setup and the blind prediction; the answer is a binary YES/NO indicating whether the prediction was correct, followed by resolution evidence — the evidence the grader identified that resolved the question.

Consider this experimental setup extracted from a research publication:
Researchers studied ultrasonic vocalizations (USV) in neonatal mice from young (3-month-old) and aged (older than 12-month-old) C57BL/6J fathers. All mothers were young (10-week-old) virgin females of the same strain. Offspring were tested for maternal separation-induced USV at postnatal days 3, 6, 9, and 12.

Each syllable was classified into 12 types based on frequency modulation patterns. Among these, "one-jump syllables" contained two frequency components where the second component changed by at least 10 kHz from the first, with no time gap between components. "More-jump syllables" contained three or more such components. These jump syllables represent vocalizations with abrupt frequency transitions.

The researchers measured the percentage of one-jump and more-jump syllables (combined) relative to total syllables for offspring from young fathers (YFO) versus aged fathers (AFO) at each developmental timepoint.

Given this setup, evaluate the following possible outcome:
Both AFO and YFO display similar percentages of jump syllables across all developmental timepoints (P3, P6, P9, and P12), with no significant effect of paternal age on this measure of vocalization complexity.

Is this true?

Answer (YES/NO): NO